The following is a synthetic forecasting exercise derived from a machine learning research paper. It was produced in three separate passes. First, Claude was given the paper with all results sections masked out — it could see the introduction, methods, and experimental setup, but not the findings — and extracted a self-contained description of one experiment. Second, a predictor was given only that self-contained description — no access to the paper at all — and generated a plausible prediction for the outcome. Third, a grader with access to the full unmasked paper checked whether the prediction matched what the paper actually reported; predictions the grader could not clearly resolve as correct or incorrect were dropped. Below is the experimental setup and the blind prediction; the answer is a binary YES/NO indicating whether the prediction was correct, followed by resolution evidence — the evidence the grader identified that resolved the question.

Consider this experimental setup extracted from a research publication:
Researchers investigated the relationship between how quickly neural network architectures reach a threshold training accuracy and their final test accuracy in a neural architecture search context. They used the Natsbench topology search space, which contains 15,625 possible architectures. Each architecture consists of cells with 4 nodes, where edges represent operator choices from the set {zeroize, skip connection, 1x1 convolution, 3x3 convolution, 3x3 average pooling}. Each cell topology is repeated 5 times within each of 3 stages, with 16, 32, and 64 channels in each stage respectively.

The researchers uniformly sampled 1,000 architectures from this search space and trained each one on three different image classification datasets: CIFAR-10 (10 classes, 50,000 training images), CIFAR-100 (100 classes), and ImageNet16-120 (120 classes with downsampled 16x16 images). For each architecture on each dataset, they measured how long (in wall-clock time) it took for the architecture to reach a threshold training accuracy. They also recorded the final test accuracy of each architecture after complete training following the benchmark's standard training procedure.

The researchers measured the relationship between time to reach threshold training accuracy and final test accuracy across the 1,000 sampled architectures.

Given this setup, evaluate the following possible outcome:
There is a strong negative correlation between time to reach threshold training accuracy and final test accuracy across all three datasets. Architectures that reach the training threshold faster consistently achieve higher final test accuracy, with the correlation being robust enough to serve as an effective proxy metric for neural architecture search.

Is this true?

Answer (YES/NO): NO